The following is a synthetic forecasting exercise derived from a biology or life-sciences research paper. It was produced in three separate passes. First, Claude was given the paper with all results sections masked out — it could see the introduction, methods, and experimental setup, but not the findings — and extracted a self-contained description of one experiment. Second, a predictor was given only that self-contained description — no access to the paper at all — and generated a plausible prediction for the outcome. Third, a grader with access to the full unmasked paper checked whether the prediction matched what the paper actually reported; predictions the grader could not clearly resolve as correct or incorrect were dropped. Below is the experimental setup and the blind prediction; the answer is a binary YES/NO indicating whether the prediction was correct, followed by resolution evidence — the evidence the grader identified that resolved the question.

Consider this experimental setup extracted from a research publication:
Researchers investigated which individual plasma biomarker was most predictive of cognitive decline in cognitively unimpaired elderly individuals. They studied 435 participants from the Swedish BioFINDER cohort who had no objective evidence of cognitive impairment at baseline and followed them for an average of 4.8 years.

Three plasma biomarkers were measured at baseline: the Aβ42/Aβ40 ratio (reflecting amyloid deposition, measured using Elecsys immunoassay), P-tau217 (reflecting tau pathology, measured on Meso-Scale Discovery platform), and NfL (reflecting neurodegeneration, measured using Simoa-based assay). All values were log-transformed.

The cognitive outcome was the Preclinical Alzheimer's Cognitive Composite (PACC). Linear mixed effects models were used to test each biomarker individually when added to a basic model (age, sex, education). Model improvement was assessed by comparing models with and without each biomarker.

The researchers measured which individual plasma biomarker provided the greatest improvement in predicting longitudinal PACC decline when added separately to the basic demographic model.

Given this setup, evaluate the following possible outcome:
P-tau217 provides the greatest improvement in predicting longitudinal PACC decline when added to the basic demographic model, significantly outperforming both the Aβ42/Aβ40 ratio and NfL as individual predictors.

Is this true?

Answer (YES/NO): NO